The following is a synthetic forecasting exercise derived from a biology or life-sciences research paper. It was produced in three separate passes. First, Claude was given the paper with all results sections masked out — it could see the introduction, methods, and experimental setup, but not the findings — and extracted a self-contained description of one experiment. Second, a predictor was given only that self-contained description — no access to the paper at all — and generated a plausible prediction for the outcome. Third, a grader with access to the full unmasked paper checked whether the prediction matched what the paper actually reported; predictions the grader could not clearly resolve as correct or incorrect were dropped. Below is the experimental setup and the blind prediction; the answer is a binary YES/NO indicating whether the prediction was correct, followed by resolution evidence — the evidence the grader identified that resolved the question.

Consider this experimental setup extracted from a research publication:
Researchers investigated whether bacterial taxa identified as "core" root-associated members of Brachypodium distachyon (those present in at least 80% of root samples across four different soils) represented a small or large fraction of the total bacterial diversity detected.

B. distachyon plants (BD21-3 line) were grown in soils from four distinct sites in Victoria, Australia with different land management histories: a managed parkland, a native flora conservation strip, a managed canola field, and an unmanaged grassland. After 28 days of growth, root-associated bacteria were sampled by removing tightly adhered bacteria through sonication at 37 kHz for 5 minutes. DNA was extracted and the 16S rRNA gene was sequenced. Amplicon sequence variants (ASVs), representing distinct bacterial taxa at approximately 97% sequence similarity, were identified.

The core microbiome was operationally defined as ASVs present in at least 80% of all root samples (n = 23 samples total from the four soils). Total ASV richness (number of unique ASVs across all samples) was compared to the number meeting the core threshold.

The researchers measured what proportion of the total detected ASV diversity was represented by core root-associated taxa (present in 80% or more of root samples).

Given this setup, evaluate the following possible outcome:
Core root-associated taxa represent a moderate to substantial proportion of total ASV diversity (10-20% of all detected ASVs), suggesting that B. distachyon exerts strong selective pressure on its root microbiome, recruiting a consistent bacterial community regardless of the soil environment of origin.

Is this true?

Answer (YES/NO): NO